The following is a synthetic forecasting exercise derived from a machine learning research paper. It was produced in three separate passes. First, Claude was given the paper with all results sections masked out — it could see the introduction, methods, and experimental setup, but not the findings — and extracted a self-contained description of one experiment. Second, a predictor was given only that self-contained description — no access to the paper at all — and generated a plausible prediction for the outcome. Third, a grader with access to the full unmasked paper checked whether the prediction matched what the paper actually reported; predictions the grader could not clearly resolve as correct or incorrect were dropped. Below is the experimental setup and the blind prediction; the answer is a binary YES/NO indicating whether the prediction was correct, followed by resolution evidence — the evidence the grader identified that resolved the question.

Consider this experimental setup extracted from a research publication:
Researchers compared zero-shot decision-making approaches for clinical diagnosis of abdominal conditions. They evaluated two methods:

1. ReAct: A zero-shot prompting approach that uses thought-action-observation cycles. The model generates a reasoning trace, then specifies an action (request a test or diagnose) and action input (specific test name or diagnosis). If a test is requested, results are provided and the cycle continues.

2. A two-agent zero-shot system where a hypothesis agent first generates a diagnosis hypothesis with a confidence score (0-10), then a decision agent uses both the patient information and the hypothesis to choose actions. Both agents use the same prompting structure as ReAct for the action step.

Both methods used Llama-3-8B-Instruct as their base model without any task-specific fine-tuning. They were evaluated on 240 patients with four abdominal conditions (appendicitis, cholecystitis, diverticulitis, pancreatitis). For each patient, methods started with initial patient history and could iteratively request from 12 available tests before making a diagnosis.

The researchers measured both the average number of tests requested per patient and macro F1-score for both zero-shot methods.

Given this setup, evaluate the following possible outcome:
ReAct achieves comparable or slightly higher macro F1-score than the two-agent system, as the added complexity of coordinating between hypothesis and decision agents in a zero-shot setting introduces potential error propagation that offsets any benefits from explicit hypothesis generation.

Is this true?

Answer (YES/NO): NO